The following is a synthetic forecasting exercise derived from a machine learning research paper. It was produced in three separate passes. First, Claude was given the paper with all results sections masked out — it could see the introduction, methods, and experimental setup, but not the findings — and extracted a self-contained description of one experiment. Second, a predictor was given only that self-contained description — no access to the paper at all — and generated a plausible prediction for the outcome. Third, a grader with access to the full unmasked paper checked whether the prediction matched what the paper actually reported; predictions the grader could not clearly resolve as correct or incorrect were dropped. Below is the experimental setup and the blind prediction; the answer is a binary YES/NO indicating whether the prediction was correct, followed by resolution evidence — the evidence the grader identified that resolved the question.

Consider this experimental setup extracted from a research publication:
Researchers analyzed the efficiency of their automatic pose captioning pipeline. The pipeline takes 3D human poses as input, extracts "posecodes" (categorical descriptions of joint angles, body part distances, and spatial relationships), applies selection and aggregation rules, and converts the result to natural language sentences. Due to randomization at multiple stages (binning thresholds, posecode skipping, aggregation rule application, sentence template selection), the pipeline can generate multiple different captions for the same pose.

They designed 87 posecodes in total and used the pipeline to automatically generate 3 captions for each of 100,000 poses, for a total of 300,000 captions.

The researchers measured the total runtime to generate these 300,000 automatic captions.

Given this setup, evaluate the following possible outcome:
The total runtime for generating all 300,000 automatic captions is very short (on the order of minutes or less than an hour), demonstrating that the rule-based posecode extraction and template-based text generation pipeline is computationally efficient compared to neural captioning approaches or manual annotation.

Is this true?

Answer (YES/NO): YES